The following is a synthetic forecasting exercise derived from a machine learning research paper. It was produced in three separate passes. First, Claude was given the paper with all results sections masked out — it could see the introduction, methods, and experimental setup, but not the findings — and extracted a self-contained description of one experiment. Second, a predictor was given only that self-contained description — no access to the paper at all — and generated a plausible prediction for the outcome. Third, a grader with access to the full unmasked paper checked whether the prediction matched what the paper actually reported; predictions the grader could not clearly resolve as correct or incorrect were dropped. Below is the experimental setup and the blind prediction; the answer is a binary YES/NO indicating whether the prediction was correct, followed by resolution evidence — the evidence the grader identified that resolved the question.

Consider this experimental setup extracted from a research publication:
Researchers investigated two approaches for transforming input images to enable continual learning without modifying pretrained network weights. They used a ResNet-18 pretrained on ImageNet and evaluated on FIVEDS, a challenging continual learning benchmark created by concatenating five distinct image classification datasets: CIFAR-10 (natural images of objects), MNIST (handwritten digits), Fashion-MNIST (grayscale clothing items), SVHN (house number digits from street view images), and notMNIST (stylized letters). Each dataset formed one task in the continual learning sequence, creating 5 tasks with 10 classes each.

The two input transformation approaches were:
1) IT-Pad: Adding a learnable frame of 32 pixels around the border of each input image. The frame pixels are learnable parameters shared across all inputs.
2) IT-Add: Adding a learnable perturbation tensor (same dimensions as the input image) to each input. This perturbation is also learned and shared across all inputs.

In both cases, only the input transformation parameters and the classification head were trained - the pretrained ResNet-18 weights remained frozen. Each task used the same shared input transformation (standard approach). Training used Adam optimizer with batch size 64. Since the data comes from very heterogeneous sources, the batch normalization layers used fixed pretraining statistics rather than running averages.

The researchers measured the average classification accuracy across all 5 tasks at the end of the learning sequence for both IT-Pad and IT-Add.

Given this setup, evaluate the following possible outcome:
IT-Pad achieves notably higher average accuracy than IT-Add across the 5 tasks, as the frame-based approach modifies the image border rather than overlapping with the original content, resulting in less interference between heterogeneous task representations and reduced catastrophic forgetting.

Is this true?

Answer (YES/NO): YES